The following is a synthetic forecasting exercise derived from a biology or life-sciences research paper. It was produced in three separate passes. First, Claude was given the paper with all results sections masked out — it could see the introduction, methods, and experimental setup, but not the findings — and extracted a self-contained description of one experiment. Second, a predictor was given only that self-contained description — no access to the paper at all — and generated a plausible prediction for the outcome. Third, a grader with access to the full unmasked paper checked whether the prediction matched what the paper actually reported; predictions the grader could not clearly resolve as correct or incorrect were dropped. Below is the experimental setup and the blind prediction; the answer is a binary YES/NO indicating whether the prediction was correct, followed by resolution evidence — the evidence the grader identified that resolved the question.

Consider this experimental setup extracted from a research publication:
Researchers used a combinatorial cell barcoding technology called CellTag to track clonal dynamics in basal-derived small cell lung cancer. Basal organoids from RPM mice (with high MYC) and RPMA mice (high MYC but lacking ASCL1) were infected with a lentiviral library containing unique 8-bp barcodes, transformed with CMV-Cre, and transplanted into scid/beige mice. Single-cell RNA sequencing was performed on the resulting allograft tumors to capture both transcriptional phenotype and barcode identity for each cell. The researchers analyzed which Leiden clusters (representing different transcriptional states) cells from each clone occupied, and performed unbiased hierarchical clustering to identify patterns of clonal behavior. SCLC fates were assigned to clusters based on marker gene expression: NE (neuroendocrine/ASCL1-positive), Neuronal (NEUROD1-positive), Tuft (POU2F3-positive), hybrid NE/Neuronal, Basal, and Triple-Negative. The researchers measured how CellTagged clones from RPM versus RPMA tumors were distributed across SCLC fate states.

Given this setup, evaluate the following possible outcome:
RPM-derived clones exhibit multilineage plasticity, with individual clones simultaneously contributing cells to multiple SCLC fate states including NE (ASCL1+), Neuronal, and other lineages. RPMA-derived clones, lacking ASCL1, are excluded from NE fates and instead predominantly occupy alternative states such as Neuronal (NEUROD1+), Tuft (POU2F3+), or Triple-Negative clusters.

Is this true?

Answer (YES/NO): NO